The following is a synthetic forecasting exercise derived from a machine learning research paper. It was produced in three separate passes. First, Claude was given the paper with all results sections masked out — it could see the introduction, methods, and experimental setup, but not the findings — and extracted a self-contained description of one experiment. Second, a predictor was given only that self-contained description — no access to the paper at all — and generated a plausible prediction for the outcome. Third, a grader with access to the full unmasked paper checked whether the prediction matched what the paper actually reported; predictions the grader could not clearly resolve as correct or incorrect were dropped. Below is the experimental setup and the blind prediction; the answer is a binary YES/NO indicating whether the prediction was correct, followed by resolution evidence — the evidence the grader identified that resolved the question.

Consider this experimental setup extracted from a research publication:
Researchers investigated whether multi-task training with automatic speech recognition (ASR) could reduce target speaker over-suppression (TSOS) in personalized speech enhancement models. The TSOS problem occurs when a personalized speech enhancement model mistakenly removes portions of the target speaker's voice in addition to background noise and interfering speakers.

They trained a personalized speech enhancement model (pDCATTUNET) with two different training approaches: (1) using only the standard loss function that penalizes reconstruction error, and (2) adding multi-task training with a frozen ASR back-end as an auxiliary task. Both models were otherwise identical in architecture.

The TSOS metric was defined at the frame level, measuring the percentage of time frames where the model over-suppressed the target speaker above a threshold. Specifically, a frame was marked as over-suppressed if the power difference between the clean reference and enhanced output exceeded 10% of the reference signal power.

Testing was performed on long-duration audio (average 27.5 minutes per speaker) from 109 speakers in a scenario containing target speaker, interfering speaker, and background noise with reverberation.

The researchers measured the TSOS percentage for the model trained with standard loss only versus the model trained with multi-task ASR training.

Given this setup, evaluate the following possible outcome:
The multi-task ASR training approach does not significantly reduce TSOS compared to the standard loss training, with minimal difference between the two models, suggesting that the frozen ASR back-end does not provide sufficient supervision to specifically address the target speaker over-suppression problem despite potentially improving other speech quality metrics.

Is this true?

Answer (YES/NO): NO